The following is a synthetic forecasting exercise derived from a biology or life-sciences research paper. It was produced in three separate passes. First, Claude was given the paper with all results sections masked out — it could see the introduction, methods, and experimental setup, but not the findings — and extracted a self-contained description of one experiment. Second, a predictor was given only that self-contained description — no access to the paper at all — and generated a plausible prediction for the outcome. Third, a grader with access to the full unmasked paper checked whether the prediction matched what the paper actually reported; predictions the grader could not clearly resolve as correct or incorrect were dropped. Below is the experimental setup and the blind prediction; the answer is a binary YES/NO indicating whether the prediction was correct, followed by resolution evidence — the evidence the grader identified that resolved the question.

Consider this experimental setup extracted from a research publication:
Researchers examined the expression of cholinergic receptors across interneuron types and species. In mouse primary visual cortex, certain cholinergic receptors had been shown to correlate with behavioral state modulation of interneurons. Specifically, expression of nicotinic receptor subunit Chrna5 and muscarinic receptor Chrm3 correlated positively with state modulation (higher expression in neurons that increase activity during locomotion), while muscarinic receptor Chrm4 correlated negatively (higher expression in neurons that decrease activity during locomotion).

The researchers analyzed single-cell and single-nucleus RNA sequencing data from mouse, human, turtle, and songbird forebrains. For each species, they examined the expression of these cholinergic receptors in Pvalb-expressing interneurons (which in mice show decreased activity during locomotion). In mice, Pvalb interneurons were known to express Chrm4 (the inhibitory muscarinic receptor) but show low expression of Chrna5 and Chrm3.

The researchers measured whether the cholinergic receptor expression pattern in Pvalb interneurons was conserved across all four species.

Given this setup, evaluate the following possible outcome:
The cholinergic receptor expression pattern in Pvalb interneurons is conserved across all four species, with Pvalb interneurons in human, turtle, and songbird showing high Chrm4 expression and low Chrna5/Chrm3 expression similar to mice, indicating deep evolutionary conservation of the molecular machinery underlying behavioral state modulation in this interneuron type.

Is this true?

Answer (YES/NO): NO